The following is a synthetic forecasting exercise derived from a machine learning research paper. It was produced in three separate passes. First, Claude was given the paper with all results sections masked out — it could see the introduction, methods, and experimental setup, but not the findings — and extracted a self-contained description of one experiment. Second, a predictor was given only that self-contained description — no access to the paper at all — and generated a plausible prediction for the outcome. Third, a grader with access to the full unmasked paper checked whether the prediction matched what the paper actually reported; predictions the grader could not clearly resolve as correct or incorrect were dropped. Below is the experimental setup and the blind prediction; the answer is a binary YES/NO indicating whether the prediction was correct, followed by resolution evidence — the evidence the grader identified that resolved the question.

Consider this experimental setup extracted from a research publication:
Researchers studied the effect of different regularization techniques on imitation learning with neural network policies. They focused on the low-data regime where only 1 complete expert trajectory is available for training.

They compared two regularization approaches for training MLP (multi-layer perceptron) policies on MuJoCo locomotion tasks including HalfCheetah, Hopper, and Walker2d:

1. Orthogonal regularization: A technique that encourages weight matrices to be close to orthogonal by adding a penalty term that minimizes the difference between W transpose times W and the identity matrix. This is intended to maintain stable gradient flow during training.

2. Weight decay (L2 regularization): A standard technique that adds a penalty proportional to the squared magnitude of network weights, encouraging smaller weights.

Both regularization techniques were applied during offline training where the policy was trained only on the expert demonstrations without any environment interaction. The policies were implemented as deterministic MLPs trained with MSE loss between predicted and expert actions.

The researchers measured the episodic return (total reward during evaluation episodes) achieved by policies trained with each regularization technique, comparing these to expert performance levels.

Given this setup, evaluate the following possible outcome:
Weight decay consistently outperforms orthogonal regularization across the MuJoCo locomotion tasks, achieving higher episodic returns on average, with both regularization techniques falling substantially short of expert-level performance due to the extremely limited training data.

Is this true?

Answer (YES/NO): NO